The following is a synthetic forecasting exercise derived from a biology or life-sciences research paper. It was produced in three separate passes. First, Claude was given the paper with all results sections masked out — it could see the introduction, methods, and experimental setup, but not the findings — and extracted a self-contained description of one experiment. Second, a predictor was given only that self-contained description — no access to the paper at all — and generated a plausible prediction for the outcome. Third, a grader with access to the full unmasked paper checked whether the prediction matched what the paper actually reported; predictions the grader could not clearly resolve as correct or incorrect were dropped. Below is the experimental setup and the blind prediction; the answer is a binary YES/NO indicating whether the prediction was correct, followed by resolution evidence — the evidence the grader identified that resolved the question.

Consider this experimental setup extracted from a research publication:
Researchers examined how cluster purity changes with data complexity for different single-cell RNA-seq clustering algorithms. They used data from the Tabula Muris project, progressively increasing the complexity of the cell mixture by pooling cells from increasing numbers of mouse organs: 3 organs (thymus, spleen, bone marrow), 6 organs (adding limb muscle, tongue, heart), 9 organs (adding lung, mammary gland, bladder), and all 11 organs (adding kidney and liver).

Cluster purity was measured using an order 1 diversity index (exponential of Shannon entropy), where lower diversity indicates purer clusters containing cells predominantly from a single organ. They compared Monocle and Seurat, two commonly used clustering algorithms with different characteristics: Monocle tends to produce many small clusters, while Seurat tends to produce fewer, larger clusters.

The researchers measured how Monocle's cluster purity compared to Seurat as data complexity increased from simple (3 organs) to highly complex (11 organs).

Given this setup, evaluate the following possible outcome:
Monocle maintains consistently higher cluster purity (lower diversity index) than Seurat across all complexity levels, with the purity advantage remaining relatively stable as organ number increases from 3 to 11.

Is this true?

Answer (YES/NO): NO